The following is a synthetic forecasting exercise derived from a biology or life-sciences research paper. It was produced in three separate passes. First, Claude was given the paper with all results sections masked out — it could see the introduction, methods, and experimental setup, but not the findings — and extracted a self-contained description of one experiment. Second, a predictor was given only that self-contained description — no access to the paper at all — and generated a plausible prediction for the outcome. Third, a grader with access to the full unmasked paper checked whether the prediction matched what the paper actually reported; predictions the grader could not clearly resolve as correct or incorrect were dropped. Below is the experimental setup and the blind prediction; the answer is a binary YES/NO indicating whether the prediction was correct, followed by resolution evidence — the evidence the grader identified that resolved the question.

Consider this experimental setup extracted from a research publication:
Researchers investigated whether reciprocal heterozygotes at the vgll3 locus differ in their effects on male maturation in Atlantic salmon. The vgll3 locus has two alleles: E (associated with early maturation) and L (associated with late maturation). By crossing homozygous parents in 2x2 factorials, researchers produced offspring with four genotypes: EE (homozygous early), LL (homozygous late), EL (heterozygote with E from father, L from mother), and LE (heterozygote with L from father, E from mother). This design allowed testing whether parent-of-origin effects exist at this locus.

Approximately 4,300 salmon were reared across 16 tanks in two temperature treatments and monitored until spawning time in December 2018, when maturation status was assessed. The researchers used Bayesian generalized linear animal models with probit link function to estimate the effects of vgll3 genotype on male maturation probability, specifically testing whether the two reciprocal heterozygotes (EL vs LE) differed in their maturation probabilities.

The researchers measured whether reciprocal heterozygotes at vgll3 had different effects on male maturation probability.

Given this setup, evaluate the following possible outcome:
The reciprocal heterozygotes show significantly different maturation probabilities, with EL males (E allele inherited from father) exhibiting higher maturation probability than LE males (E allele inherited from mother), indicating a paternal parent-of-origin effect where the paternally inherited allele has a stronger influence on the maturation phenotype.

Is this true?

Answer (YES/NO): NO